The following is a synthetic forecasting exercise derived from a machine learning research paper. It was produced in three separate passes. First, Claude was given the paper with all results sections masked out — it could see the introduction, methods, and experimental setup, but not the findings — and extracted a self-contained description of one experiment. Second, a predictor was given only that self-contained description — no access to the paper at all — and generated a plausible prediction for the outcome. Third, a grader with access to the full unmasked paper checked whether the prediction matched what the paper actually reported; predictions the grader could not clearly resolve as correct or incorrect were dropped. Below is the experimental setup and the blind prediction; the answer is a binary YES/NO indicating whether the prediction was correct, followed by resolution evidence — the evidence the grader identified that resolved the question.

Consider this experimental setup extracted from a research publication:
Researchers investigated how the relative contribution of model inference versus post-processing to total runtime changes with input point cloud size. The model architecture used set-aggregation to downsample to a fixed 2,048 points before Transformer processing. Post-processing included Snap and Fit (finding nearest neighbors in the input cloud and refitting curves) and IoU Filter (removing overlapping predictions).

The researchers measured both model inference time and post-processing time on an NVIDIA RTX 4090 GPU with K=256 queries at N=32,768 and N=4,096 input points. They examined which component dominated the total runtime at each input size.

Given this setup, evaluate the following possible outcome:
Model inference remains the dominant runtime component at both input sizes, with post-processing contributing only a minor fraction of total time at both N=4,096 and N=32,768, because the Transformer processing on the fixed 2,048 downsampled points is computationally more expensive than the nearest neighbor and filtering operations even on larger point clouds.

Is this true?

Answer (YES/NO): NO